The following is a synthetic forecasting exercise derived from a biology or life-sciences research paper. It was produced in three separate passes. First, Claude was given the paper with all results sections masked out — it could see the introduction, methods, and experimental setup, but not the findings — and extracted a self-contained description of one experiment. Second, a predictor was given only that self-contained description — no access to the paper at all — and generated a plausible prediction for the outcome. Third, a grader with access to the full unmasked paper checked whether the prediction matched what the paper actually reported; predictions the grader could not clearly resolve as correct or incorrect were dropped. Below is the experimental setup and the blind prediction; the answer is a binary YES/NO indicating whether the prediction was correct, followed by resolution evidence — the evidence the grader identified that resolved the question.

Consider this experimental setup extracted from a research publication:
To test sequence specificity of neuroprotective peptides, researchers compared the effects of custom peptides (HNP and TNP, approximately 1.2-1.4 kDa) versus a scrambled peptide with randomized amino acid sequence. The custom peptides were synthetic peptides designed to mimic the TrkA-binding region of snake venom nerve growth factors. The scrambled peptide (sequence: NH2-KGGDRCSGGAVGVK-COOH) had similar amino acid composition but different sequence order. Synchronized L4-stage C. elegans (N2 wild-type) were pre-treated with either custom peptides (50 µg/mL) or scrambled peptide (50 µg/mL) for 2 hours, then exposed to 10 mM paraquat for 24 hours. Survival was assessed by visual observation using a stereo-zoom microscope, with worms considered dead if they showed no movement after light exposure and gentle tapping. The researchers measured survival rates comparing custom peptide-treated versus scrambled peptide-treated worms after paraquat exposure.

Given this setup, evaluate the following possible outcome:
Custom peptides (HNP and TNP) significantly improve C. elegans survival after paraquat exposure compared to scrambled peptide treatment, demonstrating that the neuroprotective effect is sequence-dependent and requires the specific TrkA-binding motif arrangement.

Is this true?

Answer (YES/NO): YES